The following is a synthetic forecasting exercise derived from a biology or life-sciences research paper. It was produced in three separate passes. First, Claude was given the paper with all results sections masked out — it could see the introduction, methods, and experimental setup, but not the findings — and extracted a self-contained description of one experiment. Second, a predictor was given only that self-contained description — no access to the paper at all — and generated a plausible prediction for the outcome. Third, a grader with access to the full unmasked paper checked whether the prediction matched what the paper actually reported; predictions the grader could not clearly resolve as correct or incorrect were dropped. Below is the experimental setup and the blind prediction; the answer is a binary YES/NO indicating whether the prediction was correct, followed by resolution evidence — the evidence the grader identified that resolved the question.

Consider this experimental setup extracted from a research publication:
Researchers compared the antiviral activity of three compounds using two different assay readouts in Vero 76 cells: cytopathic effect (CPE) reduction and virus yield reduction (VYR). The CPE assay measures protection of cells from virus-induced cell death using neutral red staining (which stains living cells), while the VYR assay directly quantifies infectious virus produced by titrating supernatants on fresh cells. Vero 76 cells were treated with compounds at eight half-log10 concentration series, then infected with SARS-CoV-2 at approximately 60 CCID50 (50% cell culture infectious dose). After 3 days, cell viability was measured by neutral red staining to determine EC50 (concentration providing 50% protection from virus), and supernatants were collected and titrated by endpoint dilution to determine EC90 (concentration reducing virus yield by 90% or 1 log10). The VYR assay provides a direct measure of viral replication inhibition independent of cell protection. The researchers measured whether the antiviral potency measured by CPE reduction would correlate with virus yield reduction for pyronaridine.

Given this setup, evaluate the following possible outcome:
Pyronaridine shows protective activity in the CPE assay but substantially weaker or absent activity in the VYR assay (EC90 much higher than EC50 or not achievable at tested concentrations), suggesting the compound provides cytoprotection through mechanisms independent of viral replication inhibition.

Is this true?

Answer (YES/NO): NO